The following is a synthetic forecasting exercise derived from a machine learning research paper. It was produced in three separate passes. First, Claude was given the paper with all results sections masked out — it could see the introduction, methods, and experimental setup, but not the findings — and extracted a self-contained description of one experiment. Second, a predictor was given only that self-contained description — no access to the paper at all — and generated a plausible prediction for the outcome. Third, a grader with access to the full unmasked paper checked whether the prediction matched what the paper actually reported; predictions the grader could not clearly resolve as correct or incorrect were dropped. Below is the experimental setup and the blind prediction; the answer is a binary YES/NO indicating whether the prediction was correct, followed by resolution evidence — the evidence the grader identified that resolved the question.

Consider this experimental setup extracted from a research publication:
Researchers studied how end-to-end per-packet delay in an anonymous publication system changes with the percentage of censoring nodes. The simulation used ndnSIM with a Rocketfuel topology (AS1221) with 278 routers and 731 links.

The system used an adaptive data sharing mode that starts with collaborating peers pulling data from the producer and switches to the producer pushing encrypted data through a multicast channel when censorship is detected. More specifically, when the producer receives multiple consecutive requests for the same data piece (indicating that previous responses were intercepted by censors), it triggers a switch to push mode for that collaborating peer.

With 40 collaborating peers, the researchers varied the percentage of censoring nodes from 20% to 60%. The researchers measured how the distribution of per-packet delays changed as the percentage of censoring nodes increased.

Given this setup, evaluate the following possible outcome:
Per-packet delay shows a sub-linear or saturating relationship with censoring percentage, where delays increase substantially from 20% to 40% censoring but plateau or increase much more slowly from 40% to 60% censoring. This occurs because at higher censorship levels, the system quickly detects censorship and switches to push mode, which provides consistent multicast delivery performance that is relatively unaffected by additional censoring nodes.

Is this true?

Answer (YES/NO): NO